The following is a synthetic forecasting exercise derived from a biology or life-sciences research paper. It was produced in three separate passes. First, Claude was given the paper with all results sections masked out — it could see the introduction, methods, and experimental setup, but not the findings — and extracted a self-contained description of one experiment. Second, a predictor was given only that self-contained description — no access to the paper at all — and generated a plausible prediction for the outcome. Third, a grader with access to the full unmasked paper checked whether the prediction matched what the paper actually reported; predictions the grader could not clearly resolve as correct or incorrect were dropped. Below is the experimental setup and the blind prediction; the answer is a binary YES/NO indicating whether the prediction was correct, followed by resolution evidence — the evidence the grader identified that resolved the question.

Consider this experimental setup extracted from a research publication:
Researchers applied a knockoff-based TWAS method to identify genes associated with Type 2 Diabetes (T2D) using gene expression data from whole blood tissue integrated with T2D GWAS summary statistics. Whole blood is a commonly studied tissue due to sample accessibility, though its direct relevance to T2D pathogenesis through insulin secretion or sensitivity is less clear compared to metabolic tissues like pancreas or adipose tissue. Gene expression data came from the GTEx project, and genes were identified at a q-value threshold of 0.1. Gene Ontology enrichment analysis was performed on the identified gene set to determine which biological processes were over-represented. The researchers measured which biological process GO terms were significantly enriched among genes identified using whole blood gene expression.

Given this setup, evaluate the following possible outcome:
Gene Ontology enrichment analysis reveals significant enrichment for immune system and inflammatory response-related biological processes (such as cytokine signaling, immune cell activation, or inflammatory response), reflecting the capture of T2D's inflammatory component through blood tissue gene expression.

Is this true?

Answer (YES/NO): NO